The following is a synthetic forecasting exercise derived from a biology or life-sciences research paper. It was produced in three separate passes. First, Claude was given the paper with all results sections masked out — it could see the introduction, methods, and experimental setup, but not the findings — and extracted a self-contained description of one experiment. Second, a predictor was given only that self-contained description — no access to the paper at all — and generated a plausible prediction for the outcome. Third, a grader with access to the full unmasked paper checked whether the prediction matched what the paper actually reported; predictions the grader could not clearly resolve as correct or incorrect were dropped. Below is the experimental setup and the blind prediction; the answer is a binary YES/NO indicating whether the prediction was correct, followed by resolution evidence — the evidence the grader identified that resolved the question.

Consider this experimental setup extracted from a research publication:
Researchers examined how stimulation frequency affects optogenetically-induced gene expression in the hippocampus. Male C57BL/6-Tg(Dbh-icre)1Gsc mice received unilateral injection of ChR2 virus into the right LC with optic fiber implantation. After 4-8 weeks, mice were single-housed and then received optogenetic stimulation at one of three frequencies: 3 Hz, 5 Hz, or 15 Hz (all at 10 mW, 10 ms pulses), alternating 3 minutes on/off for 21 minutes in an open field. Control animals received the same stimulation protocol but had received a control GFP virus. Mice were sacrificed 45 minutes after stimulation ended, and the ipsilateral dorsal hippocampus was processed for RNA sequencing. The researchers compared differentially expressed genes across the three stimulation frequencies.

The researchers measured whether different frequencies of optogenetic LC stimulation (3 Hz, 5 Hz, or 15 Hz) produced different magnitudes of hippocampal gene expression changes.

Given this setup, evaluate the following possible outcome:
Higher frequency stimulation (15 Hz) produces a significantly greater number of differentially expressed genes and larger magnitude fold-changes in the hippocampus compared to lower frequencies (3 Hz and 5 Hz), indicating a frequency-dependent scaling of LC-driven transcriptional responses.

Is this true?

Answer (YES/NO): NO